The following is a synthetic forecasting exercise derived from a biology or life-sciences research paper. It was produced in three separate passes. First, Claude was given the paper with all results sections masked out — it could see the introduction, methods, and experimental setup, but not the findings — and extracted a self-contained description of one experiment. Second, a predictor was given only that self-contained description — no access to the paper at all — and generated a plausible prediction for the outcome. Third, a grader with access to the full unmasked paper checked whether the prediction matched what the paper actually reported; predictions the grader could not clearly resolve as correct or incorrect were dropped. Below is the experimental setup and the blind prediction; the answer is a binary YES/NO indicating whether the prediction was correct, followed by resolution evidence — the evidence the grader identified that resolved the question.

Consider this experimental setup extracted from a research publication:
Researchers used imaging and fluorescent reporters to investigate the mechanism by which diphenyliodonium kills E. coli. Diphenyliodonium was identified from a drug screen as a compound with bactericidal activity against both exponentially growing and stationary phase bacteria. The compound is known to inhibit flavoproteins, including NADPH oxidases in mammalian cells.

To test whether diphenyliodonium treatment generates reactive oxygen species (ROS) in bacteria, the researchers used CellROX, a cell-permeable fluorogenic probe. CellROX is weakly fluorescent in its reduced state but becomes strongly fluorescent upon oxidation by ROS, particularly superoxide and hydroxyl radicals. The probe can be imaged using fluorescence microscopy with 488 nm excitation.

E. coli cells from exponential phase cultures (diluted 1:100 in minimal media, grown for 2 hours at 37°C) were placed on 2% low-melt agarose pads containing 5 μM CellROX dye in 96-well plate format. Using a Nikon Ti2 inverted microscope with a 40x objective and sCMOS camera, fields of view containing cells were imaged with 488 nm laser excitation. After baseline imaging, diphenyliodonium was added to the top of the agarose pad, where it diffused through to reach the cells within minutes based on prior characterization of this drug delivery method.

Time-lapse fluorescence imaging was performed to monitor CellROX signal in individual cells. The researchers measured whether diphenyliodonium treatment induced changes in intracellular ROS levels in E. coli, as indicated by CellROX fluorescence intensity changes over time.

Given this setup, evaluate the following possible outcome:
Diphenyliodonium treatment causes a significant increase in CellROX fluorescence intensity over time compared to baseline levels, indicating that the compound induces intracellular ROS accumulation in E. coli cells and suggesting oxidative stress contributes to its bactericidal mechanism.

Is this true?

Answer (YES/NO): NO